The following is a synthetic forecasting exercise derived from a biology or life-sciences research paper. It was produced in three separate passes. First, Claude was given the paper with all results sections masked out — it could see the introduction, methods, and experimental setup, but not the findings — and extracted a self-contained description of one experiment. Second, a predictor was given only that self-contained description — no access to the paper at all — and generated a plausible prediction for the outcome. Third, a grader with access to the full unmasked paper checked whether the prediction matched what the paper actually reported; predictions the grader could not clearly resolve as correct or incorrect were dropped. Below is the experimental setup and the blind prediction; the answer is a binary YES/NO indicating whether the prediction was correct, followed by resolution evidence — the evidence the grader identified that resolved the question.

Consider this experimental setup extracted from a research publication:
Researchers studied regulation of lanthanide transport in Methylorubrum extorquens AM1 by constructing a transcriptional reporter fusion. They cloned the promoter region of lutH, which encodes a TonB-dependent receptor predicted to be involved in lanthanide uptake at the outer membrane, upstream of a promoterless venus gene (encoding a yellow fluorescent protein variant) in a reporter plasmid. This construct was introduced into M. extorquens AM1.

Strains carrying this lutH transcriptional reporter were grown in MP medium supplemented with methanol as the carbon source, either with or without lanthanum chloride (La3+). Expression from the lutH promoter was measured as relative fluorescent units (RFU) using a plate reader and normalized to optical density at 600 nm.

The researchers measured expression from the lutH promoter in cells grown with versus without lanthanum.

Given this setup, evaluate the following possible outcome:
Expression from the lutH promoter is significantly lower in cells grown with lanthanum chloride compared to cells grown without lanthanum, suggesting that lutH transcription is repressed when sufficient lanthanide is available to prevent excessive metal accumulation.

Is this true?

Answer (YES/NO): YES